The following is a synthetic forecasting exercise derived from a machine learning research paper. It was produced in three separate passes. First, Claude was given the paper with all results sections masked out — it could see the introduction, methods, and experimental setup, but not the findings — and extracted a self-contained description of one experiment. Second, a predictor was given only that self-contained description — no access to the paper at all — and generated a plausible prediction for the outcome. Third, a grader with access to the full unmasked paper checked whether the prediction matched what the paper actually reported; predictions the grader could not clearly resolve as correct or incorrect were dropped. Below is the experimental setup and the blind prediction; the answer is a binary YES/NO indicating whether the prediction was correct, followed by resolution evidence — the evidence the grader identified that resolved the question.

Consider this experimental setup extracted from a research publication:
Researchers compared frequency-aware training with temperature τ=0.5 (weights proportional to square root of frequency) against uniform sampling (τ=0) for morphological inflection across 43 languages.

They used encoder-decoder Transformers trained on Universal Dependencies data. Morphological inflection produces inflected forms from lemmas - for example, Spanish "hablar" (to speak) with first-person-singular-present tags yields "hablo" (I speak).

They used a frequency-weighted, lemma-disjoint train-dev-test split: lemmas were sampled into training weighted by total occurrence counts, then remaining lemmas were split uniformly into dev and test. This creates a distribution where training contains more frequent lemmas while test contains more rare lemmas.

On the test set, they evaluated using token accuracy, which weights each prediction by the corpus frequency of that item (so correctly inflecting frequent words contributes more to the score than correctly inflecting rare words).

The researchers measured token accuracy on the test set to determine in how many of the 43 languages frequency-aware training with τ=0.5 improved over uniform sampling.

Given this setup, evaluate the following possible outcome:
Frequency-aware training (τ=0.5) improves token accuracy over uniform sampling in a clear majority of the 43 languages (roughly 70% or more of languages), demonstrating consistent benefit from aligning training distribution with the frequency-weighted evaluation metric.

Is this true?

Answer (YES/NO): NO